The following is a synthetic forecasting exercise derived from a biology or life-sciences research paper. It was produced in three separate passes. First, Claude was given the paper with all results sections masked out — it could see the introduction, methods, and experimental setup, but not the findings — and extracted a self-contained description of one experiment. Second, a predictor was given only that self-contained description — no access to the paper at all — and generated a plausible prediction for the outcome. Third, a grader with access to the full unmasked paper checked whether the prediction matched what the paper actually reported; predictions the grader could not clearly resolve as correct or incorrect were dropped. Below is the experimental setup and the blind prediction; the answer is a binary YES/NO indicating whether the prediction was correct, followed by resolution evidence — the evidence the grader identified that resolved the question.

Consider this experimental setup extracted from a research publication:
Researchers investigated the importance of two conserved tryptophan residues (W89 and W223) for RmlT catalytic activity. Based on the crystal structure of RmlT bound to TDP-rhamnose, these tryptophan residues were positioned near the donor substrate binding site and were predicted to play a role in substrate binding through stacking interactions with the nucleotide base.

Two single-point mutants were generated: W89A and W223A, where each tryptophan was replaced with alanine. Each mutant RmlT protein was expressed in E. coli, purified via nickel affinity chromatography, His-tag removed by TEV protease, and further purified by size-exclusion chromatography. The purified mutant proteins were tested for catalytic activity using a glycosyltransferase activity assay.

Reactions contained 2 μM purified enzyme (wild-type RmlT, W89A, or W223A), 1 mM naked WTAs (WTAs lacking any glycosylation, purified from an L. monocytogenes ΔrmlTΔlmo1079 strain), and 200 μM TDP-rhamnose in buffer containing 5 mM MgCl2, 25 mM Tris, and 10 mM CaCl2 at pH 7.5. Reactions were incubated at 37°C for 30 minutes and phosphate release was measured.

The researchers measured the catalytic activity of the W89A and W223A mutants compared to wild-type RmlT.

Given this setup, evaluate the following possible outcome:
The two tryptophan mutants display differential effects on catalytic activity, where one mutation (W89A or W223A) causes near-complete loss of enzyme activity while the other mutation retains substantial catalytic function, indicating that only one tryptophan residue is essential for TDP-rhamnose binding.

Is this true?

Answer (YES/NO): YES